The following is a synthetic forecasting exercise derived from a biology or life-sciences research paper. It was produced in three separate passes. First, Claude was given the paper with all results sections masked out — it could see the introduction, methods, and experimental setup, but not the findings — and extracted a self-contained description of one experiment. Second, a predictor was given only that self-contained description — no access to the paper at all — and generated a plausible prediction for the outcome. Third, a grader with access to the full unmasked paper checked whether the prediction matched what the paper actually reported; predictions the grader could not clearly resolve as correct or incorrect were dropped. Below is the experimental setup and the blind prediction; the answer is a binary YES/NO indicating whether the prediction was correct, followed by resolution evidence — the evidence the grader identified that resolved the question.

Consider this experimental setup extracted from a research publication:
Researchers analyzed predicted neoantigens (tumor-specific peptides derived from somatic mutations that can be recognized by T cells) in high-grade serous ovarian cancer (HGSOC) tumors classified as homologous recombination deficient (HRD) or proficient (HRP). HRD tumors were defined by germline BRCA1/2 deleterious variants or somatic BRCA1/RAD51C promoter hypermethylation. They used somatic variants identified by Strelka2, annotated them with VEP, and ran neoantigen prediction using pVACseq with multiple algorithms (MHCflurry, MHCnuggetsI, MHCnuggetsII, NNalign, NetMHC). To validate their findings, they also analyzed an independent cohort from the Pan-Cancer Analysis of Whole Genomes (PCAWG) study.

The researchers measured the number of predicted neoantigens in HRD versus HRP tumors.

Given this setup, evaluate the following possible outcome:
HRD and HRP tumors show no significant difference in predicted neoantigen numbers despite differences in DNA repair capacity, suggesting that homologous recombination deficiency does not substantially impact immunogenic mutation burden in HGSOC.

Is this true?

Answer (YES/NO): NO